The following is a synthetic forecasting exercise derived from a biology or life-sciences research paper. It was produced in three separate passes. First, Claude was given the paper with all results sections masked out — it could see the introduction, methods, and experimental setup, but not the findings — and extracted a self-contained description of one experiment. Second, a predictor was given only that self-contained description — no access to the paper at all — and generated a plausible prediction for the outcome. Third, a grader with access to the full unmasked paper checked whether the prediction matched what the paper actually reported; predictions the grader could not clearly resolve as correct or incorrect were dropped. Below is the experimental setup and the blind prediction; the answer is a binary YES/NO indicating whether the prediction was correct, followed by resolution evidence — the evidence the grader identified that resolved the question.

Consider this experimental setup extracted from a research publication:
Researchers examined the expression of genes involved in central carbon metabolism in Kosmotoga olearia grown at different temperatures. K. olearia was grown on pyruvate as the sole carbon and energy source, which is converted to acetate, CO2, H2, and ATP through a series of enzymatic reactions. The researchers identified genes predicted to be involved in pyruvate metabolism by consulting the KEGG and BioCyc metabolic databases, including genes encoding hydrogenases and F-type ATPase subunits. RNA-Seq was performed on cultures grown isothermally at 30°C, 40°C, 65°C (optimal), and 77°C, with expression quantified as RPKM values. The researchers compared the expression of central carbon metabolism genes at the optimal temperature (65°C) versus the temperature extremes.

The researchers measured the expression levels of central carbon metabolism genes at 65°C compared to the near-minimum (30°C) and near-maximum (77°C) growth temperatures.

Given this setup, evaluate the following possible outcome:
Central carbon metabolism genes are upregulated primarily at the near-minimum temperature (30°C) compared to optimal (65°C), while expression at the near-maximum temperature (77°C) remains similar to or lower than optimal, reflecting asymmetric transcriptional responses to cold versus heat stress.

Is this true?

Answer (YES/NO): NO